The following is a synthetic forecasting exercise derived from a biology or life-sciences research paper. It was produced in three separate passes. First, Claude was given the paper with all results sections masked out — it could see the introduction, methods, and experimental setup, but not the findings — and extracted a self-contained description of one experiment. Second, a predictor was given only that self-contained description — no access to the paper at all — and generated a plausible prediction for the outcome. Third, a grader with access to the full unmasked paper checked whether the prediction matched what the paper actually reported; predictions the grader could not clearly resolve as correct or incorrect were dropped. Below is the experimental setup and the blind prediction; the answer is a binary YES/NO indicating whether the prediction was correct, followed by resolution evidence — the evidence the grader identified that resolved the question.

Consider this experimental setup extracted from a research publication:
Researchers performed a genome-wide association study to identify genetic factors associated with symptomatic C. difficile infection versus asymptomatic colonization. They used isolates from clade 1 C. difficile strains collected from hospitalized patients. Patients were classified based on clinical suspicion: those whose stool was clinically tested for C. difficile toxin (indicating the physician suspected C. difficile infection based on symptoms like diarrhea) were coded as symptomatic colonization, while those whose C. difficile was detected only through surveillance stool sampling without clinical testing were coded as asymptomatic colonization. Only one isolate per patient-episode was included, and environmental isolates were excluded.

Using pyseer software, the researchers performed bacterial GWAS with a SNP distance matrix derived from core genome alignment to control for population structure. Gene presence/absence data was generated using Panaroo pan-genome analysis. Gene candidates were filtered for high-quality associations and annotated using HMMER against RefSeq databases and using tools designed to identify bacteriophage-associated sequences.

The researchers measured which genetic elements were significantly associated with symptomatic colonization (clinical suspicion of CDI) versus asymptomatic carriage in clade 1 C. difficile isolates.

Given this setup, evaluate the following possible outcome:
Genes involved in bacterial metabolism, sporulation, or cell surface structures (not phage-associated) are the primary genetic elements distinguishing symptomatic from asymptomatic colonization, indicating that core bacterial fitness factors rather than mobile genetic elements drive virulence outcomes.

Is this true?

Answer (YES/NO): NO